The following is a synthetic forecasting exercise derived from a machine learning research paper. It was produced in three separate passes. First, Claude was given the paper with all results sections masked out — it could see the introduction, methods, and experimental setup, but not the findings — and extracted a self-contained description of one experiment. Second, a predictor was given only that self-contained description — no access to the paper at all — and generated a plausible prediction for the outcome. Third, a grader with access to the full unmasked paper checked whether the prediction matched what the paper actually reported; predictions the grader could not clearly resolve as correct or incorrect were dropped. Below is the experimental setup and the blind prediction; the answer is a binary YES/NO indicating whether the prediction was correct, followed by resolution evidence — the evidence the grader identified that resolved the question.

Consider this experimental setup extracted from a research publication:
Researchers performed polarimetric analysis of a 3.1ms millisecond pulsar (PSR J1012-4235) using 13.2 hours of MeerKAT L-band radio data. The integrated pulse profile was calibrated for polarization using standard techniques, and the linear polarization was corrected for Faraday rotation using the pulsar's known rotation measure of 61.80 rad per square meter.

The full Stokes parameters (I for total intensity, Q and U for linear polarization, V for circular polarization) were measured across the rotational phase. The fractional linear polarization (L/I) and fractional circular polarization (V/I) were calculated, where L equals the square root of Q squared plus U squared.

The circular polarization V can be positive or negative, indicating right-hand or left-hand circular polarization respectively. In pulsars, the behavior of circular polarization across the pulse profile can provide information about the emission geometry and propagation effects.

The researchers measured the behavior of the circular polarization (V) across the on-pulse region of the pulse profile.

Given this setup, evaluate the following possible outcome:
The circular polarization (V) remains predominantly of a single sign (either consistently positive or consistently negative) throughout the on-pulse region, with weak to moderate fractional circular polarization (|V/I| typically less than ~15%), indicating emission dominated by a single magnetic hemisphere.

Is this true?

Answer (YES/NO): NO